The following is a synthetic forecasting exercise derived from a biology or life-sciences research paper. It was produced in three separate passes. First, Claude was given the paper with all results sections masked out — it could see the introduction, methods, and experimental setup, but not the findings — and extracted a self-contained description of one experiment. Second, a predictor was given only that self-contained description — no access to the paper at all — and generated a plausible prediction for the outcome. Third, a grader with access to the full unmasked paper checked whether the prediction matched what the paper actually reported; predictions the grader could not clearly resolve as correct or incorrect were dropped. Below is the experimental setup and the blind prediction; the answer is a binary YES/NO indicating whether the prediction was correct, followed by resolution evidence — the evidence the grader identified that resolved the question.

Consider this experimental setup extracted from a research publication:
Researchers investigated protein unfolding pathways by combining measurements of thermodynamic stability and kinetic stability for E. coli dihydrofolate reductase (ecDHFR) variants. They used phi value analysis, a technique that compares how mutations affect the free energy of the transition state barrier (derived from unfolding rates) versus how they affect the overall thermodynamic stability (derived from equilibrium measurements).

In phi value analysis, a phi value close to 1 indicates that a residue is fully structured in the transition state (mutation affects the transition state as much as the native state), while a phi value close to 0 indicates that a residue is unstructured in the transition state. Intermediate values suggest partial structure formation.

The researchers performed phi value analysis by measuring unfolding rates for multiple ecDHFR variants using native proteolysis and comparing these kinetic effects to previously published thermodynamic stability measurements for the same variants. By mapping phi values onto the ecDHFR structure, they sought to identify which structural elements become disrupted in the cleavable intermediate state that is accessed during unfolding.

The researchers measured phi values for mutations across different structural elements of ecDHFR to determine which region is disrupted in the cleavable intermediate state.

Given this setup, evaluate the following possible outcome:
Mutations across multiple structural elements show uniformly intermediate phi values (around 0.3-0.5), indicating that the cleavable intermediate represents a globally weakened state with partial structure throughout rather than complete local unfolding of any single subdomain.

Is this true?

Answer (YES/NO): NO